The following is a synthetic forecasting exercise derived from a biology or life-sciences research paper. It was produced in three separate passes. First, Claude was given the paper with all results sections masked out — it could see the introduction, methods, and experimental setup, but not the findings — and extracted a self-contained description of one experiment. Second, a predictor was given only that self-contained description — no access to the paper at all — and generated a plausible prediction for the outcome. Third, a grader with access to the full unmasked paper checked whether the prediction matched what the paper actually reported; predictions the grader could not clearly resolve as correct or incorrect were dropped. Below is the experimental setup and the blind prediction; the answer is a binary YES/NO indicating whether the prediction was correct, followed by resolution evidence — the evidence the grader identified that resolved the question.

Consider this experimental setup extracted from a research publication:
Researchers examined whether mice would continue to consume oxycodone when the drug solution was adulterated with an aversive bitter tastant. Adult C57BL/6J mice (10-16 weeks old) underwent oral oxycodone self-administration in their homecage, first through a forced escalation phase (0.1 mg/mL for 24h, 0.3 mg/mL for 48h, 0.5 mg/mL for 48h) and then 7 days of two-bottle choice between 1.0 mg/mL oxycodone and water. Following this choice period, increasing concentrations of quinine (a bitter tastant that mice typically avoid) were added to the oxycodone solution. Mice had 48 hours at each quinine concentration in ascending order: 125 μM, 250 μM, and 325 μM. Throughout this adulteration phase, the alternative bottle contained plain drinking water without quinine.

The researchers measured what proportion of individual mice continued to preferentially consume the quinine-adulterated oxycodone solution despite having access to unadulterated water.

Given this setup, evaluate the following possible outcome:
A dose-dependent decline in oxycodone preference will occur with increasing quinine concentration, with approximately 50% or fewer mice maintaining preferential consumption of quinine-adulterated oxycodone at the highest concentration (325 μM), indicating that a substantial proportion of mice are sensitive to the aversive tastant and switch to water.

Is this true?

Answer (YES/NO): NO